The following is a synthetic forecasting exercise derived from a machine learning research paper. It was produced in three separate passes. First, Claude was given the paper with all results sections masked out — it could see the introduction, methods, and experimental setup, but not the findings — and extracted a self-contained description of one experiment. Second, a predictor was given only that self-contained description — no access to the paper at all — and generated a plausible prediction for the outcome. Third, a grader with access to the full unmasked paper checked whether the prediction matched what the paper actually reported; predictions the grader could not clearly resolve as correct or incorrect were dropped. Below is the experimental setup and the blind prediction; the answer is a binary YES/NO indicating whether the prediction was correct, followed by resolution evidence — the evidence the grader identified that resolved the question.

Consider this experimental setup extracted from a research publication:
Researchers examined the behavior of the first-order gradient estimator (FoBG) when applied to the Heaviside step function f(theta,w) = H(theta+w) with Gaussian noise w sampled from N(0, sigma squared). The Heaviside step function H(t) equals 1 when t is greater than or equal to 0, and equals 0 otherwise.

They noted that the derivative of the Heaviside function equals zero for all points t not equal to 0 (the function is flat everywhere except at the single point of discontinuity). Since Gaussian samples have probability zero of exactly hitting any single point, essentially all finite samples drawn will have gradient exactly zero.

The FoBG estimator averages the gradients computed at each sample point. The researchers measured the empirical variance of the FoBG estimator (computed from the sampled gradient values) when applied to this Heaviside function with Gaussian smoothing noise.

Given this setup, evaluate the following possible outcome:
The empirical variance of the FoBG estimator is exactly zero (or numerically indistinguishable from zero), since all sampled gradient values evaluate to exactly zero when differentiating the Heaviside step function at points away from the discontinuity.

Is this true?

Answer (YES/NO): YES